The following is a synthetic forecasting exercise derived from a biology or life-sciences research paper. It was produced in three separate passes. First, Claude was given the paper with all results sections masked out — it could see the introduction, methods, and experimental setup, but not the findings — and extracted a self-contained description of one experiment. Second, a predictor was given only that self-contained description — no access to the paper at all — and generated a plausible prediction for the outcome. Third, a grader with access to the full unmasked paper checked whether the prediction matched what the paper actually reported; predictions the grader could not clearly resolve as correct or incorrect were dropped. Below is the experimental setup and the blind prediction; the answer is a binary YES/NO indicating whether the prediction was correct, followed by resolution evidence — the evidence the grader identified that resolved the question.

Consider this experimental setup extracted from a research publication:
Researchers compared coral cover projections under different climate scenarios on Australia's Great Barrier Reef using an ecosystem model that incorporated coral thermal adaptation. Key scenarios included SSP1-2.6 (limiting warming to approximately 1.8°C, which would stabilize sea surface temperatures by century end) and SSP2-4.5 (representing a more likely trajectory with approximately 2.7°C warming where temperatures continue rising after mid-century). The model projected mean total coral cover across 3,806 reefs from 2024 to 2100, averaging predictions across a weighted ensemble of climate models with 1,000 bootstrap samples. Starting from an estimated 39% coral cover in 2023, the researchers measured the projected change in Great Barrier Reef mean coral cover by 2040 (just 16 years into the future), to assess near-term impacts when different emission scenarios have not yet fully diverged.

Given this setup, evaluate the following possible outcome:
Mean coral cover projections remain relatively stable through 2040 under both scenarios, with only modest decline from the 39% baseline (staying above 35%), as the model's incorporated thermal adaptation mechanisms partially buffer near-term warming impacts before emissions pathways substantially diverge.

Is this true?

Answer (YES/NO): NO